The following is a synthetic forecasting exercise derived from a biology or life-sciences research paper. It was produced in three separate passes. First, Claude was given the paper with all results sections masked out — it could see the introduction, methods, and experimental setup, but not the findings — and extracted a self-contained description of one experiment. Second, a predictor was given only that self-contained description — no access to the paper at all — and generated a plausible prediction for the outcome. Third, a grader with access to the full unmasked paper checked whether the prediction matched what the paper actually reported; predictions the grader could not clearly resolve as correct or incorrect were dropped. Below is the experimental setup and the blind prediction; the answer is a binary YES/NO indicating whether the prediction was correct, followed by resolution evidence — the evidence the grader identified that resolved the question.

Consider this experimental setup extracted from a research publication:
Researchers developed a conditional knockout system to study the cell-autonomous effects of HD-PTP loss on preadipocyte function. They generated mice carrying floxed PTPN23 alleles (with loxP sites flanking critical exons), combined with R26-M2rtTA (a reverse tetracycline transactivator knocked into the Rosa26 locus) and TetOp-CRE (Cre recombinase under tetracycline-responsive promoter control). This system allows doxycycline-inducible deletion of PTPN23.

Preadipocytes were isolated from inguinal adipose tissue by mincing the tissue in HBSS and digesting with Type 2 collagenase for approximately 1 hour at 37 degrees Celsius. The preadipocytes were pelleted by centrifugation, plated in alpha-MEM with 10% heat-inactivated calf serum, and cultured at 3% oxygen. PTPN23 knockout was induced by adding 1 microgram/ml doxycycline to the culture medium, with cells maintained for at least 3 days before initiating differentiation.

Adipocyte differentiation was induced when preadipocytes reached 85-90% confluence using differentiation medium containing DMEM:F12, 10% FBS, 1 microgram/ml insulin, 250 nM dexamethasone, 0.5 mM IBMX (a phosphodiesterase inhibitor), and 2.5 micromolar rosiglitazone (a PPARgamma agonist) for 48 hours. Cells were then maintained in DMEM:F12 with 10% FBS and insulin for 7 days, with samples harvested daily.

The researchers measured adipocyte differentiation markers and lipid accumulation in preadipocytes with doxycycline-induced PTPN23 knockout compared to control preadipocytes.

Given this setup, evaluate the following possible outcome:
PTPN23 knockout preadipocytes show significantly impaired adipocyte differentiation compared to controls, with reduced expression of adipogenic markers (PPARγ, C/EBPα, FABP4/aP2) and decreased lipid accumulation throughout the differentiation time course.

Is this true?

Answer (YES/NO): NO